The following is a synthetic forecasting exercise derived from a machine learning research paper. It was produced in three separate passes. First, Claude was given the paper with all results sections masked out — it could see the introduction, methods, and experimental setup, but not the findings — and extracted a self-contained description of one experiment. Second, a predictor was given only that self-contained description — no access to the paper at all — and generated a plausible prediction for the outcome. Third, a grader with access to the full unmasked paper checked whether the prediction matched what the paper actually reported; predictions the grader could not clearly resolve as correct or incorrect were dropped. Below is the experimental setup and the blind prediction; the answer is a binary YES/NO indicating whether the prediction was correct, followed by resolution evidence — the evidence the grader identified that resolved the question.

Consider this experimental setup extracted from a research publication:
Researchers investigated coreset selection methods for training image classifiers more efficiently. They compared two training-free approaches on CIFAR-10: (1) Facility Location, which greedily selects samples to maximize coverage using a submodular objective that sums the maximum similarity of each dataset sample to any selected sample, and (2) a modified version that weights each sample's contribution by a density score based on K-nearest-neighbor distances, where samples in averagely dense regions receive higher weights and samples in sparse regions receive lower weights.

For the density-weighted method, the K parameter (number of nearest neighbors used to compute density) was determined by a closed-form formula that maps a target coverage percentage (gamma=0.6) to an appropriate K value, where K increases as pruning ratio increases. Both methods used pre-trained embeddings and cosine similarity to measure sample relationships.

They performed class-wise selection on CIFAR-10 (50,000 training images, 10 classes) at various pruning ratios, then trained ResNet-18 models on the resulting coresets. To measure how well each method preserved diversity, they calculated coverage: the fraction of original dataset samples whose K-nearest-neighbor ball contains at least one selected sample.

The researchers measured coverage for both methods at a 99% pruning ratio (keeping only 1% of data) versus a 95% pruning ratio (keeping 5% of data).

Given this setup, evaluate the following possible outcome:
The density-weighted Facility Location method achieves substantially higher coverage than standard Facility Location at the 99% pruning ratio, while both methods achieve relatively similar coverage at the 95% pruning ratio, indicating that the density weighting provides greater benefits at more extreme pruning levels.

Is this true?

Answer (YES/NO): NO